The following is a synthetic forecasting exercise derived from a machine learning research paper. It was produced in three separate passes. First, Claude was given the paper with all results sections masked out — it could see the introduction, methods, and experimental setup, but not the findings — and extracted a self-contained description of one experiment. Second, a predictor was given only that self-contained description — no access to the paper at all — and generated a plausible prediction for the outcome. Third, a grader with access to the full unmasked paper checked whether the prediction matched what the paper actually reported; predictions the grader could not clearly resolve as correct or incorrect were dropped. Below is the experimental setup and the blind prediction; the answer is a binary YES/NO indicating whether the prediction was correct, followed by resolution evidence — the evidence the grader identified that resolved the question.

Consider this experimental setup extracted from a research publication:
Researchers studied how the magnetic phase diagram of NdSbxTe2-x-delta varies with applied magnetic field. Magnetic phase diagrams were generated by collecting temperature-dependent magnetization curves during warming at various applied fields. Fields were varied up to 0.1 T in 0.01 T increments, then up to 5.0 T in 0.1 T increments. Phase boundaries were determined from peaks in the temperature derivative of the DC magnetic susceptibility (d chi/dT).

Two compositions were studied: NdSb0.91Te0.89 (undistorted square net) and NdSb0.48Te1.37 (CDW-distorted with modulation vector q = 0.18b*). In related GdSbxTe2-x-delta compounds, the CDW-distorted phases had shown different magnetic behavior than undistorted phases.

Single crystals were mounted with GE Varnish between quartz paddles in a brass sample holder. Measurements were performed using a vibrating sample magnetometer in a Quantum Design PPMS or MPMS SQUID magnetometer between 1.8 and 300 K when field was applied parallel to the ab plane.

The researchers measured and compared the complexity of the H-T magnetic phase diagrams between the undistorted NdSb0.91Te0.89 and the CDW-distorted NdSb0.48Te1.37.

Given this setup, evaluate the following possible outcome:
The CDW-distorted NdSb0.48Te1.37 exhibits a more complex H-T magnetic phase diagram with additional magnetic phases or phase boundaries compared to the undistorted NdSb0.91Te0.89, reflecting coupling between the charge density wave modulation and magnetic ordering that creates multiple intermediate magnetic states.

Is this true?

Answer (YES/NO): YES